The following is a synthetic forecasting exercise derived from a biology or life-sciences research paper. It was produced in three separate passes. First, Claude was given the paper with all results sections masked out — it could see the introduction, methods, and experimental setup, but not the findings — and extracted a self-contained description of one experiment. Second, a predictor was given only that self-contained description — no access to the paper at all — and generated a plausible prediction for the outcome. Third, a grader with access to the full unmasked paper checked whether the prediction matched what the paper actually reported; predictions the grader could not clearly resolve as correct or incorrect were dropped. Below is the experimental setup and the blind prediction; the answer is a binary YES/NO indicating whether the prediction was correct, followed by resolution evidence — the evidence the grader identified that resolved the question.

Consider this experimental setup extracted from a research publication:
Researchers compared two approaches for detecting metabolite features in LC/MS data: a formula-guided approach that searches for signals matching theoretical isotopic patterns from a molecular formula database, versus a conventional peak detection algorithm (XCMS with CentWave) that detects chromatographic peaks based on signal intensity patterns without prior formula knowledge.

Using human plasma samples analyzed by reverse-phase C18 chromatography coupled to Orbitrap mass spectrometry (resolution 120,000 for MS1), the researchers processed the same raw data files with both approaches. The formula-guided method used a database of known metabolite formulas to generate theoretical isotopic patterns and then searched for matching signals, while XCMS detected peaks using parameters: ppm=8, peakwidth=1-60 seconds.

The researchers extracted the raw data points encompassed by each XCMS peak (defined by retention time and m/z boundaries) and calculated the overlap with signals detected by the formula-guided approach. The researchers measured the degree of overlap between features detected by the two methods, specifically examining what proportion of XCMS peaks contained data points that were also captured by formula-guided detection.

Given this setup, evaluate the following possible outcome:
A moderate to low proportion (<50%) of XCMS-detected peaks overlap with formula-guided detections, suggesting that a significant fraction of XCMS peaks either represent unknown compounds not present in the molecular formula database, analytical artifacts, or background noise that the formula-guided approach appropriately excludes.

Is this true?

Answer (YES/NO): YES